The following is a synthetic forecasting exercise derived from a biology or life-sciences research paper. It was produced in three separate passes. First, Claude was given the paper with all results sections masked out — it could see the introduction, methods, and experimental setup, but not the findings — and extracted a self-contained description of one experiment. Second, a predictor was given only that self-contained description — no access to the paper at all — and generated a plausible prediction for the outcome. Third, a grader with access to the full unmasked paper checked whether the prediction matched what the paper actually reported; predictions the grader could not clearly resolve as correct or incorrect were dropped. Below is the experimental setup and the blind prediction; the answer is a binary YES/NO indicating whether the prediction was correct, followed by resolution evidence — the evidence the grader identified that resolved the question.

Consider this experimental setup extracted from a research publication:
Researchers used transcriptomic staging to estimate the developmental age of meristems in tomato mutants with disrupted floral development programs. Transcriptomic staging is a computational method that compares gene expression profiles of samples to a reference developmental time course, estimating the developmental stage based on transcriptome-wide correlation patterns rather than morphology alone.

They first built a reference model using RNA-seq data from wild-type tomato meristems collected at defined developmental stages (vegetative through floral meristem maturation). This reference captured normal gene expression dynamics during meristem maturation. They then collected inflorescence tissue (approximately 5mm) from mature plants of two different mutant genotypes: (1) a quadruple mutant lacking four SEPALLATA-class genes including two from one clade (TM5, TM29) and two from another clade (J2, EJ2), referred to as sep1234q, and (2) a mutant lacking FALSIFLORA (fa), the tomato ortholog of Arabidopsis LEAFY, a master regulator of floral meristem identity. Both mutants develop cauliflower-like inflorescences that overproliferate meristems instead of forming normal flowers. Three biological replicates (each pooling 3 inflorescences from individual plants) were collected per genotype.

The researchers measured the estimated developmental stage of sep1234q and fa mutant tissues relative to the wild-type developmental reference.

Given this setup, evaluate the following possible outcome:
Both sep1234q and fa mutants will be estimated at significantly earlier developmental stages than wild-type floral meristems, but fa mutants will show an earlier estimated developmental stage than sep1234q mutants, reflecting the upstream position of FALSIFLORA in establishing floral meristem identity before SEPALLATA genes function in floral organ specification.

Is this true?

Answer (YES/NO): NO